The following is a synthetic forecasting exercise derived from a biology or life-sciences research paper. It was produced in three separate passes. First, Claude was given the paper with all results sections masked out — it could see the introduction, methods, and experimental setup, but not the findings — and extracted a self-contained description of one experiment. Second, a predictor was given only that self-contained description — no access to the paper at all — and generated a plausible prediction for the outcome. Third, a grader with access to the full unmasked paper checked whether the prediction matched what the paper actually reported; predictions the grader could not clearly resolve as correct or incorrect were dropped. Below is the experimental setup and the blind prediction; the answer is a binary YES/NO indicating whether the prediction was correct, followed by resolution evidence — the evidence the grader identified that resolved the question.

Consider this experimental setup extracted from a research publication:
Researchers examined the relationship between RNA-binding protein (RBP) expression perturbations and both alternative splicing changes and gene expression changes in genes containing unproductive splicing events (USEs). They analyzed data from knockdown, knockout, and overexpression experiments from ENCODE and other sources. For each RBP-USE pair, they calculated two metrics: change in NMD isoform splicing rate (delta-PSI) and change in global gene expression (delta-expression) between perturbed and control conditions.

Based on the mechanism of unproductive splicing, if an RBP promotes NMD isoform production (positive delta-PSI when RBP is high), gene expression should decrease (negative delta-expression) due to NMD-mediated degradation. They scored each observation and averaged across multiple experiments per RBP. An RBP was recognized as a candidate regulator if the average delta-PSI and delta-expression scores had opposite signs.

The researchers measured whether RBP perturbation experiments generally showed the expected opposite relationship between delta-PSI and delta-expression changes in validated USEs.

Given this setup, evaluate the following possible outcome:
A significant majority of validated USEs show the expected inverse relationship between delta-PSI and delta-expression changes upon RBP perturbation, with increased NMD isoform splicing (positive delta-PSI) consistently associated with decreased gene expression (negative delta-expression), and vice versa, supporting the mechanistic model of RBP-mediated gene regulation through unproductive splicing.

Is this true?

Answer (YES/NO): NO